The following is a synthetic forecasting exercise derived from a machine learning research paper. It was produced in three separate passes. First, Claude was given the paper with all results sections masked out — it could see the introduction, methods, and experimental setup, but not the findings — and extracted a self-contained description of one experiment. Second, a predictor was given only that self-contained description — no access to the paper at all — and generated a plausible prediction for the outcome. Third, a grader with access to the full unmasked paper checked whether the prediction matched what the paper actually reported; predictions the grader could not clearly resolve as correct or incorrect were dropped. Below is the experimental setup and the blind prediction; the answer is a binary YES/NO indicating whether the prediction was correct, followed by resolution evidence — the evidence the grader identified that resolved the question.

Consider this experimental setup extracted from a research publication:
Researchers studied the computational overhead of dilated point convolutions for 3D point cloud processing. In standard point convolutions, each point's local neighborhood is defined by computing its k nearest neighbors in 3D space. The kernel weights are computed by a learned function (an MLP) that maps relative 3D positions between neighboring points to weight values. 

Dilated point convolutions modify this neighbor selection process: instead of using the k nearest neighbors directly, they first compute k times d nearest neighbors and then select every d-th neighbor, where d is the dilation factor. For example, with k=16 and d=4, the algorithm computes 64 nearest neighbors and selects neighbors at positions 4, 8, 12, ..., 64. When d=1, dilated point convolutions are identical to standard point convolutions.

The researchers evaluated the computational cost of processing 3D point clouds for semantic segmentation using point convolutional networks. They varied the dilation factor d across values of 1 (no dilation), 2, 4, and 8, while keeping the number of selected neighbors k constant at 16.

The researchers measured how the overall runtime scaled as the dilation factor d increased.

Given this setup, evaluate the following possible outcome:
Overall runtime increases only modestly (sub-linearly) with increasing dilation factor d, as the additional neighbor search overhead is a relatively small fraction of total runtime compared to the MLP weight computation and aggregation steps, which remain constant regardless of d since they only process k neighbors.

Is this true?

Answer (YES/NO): YES